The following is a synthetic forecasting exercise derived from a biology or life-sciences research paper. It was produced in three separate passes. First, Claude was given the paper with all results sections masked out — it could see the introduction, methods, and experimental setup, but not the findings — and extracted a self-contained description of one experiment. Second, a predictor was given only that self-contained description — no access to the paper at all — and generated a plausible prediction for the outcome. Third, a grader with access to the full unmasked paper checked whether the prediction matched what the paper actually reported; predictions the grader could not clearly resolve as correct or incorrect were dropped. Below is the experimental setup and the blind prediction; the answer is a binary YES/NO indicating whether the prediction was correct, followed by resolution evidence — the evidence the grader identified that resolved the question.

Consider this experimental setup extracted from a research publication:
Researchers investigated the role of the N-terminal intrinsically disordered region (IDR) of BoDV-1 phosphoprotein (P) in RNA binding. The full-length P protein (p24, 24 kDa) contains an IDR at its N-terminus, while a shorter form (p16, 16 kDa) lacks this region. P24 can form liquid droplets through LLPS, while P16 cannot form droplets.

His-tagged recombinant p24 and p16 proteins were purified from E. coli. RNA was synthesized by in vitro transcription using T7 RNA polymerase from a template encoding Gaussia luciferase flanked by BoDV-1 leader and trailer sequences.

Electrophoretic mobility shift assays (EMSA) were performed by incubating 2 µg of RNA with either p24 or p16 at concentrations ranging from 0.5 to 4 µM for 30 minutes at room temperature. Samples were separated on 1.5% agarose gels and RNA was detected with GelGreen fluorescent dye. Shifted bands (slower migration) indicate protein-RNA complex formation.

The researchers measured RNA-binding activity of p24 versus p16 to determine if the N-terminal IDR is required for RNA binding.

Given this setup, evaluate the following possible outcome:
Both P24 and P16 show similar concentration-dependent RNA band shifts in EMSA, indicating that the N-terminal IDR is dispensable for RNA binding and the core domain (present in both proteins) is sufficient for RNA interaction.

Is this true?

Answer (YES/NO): NO